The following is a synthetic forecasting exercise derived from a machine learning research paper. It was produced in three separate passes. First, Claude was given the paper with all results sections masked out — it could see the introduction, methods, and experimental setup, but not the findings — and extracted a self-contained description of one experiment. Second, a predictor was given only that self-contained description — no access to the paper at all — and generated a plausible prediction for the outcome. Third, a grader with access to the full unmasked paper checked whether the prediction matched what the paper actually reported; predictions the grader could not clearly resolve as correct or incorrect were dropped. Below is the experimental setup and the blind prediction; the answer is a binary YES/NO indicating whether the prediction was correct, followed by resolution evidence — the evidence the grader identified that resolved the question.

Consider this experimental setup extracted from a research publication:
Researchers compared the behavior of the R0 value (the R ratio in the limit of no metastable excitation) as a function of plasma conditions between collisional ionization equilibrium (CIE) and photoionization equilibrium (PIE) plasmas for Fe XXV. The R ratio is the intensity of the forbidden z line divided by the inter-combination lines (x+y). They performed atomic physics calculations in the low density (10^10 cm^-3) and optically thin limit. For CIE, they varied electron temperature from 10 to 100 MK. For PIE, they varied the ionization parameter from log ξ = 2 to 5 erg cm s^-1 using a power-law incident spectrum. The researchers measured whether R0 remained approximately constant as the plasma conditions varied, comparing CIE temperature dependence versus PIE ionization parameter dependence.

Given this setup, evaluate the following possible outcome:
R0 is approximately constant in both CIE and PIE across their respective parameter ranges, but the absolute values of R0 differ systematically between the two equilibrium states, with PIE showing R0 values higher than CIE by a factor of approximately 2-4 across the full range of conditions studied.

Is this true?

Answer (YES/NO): NO